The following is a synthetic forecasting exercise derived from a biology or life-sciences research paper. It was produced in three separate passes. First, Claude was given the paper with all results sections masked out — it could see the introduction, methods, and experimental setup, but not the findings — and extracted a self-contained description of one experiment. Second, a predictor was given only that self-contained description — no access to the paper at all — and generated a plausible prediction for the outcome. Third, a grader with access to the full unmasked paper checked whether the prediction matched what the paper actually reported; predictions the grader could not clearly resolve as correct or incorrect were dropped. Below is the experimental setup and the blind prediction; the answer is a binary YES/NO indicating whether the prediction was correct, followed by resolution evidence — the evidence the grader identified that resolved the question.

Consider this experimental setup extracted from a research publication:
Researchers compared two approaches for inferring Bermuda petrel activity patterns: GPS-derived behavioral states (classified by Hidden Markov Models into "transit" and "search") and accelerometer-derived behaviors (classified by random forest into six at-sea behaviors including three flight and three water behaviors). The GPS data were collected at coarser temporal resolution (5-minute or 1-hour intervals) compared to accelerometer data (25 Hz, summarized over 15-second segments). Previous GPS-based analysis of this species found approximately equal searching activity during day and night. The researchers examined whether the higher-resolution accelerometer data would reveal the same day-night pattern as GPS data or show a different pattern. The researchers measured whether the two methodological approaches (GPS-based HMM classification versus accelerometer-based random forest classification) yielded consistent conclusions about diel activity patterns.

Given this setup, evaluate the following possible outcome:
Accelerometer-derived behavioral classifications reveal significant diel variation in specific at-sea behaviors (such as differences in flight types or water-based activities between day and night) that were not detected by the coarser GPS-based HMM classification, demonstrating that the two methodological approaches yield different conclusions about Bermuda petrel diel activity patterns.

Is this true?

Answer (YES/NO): YES